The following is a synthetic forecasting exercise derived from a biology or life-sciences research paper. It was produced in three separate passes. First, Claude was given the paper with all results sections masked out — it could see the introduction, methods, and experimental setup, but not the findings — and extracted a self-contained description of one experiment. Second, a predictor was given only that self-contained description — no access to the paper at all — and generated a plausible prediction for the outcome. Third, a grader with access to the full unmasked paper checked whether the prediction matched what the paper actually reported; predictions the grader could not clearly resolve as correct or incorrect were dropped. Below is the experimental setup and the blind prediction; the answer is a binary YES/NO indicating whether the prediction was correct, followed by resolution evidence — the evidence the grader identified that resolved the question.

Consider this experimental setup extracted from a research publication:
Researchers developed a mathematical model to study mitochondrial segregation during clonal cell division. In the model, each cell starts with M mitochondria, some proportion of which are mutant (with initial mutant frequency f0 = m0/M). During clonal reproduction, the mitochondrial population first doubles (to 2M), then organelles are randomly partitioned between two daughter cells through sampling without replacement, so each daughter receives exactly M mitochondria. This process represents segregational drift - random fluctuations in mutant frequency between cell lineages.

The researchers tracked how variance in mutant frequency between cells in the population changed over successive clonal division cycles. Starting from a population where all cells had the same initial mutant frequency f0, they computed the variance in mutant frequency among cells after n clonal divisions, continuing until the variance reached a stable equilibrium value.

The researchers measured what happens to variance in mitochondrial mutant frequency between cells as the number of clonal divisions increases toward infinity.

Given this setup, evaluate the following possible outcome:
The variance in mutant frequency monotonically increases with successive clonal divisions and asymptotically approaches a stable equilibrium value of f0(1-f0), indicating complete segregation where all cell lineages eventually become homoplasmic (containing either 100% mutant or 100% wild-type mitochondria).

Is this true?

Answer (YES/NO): YES